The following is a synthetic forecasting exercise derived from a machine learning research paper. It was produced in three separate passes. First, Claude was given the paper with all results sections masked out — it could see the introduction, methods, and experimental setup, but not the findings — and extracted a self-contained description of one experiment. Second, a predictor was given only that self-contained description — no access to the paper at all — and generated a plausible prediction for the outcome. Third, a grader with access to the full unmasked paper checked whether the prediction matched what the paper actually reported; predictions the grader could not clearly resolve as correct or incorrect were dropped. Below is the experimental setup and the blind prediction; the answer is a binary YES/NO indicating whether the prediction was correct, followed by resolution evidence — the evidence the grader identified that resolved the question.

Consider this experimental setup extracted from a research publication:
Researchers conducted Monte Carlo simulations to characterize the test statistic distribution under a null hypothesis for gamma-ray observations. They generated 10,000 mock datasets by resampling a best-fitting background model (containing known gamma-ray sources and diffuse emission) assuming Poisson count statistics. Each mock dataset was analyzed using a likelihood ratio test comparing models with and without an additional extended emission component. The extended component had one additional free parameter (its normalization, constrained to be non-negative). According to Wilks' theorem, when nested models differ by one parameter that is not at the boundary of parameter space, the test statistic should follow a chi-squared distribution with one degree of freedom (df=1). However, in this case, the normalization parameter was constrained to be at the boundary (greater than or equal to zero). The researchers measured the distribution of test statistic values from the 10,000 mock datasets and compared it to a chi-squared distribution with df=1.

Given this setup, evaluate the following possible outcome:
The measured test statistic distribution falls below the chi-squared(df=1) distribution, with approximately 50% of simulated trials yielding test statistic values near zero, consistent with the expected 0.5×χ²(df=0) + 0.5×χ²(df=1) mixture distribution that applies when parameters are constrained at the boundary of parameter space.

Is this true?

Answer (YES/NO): NO